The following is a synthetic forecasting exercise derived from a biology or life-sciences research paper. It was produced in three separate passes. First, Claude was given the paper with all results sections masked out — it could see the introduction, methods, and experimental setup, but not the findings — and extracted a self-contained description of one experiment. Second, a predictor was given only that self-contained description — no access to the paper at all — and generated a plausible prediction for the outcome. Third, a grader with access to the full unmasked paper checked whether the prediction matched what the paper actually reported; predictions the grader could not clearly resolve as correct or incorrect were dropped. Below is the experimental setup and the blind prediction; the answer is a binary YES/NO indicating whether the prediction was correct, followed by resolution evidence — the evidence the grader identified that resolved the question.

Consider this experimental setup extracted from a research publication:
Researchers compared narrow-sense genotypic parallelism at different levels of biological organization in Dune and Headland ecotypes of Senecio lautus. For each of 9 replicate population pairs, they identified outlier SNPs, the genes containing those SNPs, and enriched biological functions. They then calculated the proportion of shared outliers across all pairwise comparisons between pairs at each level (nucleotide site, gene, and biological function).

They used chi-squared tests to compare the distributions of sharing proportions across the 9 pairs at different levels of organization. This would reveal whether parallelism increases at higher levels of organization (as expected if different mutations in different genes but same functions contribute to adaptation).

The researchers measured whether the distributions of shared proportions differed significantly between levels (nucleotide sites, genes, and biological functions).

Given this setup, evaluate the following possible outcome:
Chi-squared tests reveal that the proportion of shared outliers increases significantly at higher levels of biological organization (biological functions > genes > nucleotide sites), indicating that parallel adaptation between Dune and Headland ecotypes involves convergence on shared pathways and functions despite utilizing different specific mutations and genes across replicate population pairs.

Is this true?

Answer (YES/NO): NO